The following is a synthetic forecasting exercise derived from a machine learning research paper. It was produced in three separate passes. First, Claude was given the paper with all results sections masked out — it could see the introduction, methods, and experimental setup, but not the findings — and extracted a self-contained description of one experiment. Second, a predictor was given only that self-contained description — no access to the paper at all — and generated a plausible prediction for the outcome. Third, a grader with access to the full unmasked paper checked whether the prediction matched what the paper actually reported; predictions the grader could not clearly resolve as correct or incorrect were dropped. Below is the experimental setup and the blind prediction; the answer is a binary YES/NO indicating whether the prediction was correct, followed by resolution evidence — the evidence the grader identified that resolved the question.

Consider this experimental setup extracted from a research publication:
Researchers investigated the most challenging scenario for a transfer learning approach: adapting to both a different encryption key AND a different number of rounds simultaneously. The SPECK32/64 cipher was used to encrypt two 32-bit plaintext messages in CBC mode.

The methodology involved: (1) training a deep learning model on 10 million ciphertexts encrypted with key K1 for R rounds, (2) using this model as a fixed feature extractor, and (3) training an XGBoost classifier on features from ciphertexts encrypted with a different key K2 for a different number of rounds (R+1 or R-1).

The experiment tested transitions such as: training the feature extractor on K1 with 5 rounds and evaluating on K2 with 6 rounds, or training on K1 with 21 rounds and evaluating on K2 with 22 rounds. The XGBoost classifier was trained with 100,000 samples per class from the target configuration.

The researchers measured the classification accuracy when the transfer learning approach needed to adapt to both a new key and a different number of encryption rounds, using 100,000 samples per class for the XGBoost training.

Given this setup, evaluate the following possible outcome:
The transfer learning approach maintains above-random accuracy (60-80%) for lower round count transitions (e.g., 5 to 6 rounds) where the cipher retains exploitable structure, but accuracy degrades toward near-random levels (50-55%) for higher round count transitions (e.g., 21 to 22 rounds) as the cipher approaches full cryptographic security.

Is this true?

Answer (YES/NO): NO